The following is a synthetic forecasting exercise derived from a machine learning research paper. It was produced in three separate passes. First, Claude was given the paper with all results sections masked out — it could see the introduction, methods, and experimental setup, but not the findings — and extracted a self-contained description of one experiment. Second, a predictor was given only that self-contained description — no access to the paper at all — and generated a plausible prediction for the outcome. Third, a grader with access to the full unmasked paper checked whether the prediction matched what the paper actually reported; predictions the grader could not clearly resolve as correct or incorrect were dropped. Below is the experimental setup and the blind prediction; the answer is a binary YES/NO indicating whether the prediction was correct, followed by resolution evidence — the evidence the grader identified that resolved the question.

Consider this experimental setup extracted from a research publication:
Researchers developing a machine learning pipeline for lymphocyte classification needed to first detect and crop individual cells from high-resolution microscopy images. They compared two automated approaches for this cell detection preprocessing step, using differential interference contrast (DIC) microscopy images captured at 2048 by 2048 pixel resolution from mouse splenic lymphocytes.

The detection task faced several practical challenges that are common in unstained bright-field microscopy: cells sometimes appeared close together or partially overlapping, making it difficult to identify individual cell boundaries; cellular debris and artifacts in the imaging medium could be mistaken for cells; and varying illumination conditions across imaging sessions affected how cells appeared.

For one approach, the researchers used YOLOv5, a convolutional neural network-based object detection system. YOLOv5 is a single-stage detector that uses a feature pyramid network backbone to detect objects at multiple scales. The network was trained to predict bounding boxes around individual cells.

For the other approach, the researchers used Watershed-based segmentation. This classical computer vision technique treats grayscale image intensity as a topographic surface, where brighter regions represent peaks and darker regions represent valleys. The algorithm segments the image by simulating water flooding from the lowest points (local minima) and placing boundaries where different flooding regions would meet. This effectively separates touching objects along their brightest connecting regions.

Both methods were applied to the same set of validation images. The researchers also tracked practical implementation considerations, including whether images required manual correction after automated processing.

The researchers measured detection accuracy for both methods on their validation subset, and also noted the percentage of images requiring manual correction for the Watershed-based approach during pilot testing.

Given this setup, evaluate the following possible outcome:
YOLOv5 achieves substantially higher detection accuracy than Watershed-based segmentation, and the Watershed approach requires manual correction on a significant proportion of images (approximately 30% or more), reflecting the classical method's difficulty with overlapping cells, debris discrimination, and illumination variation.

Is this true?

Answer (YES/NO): YES